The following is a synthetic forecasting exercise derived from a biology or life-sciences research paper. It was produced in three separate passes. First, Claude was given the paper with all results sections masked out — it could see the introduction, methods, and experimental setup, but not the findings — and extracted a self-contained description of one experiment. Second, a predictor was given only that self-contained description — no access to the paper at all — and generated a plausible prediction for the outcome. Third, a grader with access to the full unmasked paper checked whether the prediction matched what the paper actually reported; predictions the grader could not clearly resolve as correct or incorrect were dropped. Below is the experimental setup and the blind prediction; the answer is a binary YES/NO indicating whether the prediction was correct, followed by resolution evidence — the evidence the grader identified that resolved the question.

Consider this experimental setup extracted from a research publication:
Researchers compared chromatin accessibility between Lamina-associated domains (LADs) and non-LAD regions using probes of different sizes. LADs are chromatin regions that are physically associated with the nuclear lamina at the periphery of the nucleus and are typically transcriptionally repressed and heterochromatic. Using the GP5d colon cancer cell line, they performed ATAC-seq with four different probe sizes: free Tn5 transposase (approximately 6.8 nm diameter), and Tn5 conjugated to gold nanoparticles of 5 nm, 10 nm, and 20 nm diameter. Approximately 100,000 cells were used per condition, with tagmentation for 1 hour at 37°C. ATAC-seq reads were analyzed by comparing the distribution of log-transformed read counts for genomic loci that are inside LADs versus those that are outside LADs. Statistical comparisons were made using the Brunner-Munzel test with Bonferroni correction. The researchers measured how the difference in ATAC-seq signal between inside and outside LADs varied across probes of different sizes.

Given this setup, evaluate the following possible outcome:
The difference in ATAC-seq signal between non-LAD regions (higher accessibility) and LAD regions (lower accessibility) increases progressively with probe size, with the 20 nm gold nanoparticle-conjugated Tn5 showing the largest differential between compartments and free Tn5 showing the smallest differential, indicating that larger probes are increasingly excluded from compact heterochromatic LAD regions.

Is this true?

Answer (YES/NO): NO